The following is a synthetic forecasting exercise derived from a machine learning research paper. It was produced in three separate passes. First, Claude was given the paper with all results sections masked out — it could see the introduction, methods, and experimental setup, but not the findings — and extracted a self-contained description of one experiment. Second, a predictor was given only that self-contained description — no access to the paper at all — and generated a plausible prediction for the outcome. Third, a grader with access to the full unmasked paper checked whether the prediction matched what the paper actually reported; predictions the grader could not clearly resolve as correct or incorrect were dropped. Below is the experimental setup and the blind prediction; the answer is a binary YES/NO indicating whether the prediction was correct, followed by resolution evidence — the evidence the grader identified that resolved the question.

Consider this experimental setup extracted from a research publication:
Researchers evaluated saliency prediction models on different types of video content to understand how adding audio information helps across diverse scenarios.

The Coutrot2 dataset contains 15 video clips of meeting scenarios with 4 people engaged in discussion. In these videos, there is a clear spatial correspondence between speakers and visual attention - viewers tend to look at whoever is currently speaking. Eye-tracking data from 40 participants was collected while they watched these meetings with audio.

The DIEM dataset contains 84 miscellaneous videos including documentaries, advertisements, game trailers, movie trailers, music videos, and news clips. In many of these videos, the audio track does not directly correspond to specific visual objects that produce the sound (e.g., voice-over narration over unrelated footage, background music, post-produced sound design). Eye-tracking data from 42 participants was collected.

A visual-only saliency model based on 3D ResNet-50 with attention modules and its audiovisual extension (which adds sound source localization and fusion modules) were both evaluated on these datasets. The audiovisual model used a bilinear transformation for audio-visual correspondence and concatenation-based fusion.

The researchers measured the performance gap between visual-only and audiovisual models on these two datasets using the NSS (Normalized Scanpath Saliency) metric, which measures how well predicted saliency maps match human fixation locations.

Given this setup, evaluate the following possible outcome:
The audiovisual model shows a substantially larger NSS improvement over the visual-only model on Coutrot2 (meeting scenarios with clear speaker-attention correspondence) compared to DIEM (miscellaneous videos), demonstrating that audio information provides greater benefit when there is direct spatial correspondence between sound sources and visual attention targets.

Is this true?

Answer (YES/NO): YES